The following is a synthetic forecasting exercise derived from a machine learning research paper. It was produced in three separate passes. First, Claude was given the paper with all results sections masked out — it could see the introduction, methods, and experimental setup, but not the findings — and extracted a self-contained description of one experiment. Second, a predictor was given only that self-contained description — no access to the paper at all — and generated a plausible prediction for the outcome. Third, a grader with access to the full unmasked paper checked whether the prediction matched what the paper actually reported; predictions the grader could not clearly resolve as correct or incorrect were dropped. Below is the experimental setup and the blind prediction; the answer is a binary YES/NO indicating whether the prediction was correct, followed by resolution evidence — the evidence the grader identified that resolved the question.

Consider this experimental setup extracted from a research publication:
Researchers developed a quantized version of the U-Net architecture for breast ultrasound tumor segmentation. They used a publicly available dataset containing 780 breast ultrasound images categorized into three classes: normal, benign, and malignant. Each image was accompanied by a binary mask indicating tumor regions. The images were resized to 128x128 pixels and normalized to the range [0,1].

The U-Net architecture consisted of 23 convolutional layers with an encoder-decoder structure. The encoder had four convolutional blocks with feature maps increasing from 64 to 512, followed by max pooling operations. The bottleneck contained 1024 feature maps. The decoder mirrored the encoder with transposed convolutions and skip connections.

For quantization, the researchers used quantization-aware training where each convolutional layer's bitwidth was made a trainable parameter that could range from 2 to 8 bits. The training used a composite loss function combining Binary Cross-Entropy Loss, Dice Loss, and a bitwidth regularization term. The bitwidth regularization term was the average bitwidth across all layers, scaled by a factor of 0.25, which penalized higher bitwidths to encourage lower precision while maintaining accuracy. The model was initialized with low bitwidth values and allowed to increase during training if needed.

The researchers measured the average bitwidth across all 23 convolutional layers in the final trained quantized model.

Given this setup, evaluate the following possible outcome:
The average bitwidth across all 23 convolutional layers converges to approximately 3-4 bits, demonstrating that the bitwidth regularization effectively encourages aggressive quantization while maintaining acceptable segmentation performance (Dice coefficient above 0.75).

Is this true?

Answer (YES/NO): NO